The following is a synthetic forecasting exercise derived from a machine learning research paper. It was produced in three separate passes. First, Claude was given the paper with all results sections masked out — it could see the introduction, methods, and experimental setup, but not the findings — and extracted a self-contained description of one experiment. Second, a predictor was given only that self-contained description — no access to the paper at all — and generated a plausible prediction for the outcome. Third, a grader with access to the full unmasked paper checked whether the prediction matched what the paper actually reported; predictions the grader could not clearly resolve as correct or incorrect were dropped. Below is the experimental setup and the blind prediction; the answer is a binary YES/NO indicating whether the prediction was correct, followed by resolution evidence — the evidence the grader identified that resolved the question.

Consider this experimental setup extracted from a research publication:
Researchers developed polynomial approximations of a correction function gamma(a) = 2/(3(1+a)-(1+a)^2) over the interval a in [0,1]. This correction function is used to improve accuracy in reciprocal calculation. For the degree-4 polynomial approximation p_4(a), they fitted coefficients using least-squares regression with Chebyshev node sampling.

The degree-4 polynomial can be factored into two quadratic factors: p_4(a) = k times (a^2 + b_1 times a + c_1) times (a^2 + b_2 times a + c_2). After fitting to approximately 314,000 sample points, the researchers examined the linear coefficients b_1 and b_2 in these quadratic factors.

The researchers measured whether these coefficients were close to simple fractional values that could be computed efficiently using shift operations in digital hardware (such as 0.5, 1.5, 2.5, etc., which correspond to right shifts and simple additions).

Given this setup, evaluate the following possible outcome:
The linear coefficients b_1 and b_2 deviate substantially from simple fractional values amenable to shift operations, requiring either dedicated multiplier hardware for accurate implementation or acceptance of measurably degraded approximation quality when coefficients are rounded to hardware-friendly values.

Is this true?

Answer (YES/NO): NO